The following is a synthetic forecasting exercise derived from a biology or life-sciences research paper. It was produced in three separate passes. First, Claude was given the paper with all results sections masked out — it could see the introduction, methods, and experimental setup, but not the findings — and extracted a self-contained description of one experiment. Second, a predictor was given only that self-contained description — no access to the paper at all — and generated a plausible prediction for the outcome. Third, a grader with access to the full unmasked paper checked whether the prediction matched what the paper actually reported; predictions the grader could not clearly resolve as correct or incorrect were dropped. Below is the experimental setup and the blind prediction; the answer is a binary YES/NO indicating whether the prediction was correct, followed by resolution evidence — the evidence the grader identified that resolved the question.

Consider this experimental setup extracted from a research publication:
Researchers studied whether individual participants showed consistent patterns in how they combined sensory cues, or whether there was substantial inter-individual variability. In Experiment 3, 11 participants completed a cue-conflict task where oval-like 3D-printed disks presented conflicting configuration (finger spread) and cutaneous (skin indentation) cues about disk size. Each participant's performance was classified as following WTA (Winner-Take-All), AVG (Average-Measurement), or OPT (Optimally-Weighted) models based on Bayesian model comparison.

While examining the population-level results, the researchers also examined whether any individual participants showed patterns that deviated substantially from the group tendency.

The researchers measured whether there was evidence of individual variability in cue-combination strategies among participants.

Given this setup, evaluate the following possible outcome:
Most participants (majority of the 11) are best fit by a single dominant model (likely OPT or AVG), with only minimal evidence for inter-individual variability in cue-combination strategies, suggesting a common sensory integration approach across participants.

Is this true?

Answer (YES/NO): YES